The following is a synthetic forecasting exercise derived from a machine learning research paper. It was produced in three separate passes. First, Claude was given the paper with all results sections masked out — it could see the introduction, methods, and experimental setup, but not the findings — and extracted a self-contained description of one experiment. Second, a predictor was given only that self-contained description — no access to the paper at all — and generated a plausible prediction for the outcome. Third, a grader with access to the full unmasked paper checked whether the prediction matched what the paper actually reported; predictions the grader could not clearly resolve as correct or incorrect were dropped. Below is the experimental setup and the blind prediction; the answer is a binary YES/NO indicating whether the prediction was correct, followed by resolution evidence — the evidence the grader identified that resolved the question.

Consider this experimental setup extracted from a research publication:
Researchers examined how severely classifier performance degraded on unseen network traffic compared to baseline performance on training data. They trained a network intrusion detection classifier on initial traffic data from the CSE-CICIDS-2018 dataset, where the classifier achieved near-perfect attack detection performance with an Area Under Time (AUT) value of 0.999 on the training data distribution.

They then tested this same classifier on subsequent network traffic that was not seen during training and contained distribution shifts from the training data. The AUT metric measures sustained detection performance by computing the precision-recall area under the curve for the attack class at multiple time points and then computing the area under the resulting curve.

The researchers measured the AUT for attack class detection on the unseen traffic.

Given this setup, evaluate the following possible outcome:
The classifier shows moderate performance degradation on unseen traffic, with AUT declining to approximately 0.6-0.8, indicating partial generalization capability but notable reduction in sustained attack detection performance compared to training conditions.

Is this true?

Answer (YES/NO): NO